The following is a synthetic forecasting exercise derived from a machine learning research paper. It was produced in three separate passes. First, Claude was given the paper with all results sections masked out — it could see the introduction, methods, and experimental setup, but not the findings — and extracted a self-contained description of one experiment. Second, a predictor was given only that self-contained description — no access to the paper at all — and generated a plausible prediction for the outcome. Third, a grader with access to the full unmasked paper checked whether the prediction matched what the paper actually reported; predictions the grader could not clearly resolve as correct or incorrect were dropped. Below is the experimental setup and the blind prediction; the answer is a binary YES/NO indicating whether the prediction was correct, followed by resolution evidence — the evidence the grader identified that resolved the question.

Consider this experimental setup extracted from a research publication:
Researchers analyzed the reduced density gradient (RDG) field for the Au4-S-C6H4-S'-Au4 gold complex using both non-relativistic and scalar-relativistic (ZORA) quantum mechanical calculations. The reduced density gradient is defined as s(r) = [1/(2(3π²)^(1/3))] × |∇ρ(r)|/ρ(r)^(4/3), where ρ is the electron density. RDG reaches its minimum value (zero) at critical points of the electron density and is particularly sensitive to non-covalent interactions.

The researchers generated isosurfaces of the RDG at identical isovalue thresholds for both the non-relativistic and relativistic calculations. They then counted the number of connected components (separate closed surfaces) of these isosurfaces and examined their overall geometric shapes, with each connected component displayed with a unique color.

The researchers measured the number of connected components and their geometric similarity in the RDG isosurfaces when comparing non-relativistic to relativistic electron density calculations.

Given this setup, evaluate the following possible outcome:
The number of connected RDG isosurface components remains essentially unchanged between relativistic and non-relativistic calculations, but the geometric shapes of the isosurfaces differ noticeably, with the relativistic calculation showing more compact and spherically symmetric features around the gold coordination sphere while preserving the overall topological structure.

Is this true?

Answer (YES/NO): NO